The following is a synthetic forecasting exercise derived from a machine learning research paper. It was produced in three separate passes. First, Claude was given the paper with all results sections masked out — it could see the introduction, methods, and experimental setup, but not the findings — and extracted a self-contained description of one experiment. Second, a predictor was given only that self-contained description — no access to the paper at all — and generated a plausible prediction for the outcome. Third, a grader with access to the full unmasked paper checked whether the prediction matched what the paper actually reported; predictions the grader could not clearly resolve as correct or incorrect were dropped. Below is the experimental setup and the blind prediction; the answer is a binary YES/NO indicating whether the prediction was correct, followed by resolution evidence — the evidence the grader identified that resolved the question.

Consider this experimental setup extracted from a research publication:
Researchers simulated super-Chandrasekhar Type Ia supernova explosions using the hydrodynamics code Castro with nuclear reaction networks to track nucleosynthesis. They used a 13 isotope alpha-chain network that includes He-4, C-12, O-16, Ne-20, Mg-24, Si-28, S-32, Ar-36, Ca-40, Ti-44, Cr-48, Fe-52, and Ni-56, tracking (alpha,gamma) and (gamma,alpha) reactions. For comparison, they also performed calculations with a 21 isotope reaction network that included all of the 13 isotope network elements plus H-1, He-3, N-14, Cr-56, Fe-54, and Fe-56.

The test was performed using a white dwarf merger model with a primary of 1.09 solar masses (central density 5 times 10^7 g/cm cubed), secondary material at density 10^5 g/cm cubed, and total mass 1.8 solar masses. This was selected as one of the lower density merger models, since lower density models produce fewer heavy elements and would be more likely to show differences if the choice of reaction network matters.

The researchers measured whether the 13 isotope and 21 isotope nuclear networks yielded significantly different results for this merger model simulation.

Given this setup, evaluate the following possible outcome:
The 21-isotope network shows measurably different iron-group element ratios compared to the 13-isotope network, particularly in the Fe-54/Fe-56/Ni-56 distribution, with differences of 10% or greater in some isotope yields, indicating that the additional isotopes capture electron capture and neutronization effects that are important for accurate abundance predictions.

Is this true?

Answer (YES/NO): NO